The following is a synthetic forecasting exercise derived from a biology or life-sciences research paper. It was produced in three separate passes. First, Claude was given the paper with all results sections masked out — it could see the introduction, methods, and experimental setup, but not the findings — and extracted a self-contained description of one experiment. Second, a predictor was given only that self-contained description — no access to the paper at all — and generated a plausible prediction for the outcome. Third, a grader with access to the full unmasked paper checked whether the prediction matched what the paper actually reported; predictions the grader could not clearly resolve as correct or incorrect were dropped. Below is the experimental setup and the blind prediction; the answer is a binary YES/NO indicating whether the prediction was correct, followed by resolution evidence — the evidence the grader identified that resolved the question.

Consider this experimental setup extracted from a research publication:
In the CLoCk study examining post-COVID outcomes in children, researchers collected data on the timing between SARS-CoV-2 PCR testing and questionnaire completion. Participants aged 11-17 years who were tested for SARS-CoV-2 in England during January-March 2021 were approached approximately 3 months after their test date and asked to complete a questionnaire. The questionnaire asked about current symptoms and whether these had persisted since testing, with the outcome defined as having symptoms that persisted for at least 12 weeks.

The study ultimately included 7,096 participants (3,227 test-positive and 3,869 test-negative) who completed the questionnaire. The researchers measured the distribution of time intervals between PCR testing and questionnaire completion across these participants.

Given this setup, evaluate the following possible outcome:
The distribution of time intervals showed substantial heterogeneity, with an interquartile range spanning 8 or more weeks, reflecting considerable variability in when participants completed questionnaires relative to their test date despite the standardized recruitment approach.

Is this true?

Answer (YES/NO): NO